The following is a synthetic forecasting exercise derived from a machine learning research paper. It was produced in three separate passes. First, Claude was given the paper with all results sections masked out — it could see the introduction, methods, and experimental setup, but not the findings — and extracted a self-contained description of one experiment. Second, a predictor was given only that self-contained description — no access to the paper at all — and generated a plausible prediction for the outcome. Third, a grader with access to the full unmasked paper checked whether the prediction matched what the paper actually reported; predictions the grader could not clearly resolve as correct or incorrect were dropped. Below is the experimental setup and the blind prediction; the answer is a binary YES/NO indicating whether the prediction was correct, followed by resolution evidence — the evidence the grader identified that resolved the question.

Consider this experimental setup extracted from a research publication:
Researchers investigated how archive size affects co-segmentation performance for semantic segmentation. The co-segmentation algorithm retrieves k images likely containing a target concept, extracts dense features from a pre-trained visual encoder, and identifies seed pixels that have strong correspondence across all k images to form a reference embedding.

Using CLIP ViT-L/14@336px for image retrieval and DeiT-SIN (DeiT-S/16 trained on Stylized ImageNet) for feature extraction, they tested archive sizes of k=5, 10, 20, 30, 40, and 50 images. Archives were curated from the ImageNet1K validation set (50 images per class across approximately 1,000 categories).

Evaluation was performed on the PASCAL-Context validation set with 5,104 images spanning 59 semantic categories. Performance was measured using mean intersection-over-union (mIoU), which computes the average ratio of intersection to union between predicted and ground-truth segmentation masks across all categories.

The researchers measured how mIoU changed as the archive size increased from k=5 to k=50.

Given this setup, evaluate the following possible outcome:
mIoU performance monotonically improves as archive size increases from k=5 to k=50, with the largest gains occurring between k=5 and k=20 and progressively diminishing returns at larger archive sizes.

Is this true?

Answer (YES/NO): NO